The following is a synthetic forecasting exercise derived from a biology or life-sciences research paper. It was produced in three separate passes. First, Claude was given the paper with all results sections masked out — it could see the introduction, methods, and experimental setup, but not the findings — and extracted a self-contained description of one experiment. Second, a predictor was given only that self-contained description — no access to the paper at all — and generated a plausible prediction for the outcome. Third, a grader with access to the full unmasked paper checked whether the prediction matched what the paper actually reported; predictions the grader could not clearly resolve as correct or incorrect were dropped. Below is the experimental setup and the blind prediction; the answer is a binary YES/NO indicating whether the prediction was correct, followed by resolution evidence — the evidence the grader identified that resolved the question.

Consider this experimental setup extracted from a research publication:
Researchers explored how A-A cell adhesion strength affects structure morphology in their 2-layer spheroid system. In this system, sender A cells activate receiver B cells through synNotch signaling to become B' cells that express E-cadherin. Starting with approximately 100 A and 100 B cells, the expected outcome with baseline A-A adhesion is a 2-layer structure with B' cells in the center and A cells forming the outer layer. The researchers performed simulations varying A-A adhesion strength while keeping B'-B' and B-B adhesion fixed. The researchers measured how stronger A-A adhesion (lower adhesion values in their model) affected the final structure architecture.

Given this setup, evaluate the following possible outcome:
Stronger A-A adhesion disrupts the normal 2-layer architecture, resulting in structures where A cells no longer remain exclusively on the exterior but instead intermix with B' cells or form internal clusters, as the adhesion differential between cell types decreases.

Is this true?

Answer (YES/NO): YES